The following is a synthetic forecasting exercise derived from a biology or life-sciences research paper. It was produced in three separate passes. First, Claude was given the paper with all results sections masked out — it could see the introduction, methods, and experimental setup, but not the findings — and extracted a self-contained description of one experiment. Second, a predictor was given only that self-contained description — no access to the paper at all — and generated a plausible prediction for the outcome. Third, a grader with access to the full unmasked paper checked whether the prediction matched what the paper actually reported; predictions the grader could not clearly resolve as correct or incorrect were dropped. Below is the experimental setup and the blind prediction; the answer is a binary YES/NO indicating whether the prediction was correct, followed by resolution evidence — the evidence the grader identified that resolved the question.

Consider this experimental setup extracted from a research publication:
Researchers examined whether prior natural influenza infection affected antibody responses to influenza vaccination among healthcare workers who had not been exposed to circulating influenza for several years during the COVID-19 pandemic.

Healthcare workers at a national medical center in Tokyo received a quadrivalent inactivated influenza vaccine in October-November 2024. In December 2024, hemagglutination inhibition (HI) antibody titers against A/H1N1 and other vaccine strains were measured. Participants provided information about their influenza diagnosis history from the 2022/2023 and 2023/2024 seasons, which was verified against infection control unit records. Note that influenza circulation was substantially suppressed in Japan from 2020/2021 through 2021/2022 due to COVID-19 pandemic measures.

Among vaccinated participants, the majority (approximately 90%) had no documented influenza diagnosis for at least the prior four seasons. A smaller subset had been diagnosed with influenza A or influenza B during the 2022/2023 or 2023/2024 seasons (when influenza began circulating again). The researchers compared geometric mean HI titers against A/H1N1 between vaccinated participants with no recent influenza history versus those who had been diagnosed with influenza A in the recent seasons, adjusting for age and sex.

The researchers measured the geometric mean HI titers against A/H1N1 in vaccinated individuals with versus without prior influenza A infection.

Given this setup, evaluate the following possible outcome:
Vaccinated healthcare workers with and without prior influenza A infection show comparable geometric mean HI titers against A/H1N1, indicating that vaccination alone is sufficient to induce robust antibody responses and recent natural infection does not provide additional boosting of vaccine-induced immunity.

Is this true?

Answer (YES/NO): NO